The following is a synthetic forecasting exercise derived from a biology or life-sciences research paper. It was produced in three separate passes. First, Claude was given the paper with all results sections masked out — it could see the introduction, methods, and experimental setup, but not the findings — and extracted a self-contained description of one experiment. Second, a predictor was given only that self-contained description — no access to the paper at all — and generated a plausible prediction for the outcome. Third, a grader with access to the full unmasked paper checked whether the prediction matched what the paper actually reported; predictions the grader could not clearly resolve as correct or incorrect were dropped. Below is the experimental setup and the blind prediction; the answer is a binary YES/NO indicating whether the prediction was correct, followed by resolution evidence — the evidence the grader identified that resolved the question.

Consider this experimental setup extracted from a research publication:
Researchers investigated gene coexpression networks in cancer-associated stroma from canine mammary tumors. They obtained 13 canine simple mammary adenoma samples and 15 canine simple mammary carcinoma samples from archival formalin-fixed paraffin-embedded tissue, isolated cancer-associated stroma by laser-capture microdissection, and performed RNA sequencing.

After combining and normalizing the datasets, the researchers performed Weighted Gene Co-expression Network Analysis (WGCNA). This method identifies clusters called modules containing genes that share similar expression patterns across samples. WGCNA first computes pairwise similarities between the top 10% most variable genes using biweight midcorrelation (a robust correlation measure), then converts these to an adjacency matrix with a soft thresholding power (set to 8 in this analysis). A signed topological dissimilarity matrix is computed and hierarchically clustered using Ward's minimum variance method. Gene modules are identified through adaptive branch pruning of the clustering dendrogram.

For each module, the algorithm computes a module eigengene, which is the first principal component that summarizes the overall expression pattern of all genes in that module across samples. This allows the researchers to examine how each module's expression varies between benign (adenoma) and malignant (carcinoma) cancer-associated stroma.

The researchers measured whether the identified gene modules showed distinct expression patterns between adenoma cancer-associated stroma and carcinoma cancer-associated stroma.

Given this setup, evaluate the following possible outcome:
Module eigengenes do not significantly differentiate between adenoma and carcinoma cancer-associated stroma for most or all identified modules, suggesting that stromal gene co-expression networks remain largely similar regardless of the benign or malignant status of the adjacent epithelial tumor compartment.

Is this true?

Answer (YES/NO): NO